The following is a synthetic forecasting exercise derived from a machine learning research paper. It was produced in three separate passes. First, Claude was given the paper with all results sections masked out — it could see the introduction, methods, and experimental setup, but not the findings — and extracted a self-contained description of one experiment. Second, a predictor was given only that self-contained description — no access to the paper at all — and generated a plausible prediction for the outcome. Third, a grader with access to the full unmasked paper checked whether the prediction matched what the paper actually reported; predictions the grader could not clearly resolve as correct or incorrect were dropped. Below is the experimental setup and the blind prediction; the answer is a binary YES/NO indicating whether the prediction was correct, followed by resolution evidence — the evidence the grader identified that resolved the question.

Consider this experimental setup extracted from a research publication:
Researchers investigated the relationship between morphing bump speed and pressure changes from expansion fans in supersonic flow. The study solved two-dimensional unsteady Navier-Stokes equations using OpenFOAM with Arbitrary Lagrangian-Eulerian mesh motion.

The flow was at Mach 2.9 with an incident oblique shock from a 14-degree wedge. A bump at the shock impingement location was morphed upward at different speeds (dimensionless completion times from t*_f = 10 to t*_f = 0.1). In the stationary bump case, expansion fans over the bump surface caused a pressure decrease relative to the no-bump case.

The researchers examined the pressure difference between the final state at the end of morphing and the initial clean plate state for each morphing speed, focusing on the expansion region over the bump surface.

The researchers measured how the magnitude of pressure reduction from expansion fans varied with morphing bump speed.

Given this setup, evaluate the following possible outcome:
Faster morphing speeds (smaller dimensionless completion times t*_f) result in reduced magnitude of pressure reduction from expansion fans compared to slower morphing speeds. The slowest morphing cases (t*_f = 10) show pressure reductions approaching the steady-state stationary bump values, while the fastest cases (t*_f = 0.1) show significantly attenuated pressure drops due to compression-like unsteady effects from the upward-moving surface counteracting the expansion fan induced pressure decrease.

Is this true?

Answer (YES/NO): YES